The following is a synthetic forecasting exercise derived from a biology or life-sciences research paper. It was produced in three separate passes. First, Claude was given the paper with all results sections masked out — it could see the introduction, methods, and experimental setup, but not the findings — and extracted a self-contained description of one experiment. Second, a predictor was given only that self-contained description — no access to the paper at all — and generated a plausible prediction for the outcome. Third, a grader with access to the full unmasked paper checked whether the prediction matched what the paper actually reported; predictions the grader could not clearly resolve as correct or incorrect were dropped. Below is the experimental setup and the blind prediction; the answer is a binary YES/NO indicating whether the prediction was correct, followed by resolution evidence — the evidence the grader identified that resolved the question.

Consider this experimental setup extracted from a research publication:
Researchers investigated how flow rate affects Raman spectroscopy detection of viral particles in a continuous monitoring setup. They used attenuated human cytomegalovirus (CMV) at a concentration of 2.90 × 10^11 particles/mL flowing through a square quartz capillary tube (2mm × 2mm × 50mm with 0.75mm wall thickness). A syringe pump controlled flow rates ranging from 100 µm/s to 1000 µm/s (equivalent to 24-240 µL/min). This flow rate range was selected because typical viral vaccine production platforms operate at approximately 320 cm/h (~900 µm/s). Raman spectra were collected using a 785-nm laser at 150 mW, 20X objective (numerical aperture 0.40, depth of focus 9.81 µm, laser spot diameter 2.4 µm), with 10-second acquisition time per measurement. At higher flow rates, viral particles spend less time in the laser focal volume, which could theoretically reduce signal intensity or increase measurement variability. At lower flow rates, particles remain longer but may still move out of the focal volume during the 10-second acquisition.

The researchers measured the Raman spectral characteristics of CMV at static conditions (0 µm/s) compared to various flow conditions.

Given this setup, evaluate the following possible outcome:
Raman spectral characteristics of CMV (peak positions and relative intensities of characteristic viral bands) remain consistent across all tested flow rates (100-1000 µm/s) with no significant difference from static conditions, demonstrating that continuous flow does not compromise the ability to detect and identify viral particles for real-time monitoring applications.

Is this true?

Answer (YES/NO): YES